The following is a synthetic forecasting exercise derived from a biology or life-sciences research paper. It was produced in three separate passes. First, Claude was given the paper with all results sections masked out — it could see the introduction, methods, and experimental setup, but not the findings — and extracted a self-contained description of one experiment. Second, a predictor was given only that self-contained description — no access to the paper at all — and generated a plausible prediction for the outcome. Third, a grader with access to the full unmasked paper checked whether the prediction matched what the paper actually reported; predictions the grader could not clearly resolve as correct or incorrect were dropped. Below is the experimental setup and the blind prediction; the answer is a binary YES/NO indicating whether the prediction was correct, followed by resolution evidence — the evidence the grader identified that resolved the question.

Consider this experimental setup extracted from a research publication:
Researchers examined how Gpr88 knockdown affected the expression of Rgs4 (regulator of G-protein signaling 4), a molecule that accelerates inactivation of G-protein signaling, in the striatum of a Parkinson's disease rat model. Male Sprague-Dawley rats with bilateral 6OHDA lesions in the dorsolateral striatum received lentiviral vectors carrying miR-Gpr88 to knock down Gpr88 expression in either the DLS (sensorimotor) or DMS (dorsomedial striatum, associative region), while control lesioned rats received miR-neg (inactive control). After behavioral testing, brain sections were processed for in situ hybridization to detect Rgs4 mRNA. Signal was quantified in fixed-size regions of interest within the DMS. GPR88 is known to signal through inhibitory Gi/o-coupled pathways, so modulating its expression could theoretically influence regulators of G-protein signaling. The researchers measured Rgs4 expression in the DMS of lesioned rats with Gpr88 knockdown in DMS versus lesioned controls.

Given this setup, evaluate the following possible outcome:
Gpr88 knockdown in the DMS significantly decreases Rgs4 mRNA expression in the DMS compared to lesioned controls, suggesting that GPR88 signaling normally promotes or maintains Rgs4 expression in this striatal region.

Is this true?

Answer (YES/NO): YES